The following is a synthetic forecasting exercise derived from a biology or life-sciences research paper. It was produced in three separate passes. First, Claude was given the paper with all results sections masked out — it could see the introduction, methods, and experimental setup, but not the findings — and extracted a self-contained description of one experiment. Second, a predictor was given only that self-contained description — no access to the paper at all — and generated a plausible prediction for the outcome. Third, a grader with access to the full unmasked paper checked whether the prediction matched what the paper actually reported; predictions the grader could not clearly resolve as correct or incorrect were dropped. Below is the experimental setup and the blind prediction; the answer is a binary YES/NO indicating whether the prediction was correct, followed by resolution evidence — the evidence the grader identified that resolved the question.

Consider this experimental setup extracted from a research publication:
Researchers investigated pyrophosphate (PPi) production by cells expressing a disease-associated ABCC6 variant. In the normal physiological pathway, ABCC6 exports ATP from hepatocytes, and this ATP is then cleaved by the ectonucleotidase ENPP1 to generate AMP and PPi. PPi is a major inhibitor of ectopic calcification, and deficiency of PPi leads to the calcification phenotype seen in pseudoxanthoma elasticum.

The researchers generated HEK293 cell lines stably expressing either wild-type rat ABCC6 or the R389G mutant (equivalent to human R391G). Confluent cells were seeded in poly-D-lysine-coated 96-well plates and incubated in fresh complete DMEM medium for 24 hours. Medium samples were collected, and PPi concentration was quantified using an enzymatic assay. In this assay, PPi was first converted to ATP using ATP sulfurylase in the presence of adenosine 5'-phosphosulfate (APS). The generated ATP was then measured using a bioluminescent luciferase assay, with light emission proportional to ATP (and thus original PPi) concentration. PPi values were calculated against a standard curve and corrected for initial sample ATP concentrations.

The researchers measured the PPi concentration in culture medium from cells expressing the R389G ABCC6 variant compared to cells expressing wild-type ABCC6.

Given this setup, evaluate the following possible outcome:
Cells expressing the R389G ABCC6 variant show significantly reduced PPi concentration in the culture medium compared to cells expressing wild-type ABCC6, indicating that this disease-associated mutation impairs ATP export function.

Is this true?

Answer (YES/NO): NO